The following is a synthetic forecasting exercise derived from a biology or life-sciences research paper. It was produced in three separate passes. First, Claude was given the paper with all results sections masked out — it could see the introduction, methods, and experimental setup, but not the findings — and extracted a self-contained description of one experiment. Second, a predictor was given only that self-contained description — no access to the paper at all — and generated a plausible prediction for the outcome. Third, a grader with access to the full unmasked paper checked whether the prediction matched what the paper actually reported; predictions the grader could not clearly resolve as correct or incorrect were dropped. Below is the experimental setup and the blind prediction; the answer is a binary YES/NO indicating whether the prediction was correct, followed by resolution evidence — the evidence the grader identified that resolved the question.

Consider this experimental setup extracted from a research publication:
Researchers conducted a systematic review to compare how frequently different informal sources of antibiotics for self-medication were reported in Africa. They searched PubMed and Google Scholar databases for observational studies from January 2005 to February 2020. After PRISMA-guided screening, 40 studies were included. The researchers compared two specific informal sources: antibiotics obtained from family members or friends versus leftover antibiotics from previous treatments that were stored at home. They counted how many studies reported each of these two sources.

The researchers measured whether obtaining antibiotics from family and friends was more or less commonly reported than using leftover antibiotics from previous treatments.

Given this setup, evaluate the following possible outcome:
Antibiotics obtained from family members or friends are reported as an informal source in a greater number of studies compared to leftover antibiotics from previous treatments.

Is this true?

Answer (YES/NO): YES